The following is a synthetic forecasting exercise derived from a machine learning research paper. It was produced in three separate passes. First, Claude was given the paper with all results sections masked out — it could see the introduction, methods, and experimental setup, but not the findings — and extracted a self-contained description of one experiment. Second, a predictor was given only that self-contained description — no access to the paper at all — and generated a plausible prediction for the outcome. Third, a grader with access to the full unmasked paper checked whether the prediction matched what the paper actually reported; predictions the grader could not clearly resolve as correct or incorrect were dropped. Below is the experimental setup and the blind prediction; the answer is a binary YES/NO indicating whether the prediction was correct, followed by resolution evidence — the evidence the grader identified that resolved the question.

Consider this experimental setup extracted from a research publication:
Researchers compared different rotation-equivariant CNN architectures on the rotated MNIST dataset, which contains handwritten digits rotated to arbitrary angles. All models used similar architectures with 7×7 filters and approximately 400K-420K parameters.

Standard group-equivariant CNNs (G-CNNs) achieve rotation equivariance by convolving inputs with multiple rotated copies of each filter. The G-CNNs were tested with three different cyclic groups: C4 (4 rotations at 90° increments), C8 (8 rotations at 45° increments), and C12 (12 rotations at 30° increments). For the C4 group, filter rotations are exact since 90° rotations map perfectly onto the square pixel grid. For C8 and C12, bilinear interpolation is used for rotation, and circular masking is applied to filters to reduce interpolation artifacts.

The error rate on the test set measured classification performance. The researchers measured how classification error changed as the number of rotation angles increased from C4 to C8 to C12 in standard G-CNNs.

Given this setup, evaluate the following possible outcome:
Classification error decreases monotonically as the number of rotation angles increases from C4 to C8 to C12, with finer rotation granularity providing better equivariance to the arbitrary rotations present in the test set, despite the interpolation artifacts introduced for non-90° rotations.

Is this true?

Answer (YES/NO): YES